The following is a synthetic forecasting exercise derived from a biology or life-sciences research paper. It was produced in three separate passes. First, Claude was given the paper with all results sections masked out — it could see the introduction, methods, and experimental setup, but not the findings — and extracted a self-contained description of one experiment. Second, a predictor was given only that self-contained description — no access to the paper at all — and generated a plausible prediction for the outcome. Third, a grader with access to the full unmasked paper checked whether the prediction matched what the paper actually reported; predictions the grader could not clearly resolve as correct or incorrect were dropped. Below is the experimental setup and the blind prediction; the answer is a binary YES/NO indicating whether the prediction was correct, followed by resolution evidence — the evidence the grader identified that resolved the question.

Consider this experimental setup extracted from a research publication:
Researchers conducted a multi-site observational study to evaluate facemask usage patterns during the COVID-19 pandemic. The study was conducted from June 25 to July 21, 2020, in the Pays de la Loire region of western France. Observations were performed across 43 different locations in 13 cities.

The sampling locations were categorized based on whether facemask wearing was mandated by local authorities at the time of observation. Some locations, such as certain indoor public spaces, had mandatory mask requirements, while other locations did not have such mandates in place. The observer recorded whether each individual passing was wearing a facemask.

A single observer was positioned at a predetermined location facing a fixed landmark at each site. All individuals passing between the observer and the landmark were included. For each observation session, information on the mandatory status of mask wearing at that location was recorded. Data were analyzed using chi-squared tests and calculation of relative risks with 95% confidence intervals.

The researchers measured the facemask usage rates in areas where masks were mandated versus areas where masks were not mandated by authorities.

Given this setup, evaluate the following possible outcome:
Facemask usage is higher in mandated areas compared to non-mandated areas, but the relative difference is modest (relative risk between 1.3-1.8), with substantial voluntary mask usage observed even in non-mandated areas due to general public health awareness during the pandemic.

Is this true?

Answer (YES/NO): NO